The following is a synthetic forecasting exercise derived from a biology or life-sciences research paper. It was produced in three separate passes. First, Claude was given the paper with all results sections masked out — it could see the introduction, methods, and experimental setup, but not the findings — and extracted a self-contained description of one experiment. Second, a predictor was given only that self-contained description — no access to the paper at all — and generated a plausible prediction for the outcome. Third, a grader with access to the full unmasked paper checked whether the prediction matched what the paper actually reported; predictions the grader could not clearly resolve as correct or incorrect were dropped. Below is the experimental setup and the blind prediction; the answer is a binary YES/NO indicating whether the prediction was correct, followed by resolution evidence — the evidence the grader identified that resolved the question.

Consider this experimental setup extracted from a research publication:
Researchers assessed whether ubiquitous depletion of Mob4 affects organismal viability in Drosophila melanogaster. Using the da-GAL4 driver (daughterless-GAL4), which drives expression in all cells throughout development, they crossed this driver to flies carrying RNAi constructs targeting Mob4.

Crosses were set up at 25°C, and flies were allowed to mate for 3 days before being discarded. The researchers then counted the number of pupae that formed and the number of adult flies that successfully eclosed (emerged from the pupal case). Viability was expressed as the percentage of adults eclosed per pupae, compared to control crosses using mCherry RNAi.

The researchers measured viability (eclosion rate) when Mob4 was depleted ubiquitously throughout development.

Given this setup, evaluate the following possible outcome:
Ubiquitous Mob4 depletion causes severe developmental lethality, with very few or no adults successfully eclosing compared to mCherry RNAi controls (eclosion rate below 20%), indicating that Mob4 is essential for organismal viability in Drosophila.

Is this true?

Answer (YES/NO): YES